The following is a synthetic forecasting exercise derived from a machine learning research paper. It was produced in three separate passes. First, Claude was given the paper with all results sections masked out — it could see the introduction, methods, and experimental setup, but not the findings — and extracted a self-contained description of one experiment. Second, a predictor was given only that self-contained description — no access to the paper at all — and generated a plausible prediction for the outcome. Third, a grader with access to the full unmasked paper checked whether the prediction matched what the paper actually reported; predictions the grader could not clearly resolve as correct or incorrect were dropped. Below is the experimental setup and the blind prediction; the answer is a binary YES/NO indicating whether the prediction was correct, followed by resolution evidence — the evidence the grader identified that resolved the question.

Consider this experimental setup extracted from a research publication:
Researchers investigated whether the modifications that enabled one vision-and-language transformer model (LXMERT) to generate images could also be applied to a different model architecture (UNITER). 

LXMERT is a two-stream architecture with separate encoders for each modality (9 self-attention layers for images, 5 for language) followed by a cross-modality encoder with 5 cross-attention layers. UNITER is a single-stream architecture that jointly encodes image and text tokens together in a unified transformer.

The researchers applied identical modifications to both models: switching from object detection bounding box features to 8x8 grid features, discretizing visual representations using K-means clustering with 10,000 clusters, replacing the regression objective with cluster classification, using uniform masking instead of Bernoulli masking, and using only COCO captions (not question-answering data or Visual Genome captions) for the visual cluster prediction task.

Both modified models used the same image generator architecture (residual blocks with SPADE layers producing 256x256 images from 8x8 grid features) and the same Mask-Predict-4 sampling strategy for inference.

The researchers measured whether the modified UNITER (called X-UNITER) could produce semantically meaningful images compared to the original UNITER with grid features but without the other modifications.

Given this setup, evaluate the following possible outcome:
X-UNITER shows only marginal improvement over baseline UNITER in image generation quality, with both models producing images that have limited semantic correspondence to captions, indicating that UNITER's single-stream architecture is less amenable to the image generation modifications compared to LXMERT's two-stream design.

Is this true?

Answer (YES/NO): NO